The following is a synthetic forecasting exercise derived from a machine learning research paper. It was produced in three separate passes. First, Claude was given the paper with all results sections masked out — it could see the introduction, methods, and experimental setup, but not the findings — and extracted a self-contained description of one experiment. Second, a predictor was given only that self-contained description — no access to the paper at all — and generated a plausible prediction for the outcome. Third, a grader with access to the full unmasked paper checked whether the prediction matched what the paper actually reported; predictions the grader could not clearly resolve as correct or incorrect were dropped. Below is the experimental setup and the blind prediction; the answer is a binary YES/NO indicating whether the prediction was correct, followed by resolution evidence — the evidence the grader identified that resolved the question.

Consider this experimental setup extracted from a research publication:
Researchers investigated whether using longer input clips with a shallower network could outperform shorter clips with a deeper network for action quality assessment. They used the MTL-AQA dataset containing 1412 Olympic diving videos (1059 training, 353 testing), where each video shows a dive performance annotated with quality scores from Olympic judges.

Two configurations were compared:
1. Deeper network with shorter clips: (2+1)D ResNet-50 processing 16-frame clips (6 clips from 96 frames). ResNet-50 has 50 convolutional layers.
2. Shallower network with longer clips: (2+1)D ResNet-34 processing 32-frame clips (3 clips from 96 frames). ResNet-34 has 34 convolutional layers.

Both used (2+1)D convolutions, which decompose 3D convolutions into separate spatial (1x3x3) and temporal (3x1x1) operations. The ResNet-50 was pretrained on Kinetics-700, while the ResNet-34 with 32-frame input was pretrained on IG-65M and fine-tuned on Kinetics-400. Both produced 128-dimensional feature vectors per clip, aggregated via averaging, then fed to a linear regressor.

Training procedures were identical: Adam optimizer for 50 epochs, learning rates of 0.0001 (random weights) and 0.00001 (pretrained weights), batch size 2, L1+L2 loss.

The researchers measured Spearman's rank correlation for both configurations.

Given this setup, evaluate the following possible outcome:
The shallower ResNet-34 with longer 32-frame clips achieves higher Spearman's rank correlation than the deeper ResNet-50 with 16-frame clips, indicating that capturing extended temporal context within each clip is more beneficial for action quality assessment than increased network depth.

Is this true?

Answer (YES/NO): YES